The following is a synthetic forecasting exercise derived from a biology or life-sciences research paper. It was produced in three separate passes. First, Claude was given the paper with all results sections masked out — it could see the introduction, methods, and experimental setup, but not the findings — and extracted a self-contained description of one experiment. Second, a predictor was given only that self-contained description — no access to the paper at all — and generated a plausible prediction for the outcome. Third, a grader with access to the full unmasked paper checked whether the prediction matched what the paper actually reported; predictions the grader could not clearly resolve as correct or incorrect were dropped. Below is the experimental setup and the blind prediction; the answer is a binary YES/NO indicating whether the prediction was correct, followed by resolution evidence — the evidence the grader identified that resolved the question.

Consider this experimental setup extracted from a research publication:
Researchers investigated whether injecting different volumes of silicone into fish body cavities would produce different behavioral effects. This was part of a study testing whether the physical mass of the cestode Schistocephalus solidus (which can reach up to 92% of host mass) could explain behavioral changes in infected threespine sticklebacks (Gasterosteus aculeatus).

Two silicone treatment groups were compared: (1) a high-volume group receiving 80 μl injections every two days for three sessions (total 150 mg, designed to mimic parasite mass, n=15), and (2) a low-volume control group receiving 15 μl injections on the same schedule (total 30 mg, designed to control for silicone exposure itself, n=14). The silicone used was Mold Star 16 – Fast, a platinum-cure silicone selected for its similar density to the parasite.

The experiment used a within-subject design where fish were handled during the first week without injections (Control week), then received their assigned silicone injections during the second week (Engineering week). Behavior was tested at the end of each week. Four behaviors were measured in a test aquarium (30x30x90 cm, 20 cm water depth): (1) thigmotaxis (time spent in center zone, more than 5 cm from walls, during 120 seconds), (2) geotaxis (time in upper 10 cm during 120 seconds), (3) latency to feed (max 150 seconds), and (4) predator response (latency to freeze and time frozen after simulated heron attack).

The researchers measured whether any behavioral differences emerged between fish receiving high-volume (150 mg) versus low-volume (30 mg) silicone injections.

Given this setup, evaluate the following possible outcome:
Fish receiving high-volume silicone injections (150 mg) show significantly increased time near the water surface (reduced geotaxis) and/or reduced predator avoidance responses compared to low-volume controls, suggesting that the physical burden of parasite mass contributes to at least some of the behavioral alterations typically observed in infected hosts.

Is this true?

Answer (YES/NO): NO